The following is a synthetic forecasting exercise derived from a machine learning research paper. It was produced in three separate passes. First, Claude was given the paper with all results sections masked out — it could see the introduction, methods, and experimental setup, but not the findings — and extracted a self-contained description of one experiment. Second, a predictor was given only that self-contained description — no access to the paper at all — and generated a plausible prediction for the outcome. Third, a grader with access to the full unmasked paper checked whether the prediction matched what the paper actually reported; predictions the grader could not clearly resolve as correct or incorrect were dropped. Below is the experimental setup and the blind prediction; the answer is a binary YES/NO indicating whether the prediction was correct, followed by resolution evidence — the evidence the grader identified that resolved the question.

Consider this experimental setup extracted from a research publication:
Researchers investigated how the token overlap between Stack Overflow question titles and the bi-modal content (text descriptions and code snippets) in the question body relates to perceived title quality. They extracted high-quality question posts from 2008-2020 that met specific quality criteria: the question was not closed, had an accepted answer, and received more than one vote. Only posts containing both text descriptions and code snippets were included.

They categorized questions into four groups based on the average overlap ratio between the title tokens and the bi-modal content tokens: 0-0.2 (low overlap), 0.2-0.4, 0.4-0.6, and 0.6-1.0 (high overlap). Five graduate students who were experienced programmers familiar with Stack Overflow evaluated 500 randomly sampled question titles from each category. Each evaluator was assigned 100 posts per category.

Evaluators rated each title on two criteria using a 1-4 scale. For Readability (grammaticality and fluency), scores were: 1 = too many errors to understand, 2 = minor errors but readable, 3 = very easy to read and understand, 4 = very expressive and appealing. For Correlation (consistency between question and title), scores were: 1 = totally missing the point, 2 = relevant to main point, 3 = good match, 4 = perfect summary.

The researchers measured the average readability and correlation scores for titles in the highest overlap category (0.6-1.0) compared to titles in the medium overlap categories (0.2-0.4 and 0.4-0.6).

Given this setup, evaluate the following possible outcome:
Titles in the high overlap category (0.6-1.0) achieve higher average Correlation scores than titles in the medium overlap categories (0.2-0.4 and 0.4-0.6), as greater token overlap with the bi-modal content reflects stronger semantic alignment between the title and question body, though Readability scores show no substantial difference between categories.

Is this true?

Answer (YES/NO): NO